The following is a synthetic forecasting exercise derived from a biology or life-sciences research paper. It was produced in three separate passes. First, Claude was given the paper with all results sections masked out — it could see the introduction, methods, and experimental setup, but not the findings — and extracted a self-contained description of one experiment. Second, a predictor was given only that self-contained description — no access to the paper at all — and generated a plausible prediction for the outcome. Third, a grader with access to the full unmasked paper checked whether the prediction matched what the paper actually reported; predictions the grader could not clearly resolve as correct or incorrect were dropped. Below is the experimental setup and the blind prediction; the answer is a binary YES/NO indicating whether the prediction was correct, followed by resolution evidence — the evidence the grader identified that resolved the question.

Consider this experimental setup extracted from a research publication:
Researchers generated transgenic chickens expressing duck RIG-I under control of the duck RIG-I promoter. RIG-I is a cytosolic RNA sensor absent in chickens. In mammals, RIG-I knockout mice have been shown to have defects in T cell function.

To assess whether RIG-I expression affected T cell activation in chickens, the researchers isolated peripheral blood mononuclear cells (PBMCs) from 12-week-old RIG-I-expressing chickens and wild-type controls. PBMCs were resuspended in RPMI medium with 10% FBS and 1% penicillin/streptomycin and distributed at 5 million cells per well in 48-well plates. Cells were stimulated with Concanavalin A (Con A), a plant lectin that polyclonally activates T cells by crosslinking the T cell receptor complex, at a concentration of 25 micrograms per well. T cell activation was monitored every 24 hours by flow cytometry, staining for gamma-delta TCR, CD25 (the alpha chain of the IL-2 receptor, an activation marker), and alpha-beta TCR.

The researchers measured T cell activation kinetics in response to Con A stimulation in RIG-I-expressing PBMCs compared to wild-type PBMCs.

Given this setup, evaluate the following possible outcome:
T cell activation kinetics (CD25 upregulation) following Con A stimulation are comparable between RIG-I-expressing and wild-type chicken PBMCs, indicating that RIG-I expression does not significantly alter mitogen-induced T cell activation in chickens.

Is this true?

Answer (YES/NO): NO